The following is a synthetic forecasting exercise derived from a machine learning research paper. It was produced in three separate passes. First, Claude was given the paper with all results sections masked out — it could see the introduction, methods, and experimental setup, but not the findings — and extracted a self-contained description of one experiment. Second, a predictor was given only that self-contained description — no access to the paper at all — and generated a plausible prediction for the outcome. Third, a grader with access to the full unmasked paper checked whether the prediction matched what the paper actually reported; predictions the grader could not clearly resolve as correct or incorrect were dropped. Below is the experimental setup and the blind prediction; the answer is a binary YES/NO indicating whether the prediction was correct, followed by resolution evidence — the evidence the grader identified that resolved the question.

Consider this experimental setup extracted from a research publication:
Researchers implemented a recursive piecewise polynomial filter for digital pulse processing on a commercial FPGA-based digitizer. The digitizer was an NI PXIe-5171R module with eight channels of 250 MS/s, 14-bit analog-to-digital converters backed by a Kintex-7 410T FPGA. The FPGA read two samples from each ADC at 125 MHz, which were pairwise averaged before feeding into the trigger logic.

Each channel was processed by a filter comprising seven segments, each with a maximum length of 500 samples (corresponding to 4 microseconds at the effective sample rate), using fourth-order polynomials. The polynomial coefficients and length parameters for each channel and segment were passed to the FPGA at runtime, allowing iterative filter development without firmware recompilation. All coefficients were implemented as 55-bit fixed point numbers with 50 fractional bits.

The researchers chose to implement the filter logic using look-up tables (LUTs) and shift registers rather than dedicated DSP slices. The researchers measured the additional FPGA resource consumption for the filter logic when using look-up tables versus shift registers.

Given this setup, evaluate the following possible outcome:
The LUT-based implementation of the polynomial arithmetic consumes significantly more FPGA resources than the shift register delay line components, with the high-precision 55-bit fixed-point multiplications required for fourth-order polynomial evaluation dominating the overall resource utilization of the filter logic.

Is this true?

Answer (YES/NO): NO